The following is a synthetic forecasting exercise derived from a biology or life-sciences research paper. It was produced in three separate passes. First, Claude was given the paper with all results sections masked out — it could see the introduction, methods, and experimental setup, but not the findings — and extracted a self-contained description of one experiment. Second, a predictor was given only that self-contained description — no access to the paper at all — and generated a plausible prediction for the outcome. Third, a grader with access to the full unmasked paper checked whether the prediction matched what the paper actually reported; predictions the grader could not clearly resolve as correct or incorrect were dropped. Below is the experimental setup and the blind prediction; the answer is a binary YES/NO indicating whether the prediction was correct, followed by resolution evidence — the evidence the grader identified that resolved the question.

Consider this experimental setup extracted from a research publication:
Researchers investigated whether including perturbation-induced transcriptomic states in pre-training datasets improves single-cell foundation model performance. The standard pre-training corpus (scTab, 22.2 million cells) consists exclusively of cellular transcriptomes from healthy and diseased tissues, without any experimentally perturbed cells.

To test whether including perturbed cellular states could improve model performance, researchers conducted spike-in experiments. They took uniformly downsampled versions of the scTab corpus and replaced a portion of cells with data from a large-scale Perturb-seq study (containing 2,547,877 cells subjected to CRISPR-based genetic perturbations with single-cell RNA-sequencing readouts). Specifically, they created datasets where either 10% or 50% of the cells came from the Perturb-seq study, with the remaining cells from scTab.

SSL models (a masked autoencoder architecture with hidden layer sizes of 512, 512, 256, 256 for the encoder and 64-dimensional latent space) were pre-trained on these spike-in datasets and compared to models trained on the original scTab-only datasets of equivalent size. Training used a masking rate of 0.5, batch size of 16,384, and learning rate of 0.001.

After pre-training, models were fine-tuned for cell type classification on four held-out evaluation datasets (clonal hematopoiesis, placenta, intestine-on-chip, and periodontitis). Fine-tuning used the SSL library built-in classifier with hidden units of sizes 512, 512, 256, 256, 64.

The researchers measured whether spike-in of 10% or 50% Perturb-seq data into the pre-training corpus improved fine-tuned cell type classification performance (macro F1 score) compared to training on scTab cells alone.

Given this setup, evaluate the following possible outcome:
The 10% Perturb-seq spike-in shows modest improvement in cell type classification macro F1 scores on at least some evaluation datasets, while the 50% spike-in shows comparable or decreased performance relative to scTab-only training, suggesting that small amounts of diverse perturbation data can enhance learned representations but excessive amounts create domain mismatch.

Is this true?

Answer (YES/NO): NO